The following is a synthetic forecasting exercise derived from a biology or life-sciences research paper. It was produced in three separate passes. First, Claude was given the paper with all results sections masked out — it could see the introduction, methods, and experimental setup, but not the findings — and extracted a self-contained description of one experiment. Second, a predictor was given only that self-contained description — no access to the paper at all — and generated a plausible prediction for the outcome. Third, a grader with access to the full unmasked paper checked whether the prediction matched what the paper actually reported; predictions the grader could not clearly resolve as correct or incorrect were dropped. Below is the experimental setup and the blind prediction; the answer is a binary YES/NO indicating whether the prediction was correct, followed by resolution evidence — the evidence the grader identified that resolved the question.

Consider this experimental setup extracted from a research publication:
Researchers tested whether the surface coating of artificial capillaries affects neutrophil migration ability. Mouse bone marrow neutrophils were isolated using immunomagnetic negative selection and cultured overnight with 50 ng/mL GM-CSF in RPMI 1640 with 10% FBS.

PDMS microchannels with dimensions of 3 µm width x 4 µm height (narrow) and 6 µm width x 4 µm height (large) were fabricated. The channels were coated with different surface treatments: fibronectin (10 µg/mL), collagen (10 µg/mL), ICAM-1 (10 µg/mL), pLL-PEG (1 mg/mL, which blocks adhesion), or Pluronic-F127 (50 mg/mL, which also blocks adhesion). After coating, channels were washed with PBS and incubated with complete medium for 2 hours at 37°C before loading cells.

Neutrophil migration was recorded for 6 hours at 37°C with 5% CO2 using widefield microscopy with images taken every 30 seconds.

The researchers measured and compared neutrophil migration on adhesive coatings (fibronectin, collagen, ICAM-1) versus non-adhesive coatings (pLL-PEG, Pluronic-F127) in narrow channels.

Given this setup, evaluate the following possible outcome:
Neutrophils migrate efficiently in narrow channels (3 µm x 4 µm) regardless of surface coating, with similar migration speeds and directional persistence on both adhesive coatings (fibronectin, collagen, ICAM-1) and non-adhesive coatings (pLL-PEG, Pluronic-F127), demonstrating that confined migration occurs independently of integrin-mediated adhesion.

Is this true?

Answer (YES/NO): NO